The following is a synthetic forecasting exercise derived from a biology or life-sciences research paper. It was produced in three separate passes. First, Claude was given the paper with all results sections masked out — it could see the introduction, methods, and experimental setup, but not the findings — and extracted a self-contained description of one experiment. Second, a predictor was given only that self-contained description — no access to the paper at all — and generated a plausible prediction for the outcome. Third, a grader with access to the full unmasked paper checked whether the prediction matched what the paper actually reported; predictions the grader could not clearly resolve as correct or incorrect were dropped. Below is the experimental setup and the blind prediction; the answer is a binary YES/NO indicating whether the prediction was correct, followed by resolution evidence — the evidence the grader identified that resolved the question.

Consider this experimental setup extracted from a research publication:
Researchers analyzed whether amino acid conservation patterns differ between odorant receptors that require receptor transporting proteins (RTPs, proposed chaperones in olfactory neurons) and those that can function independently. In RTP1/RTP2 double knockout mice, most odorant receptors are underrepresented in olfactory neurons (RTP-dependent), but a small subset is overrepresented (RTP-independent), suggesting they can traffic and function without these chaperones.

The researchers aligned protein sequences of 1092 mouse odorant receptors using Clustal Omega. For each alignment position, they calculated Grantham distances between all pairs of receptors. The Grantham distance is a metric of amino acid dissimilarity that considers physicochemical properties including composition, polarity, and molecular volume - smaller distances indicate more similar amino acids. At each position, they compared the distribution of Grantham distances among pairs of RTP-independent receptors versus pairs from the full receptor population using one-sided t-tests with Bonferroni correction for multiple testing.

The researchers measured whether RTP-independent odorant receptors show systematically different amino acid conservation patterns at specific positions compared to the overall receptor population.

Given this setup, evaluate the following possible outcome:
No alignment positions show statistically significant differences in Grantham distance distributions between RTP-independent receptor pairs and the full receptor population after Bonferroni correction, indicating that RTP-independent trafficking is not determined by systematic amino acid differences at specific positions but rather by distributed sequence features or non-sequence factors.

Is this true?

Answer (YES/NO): NO